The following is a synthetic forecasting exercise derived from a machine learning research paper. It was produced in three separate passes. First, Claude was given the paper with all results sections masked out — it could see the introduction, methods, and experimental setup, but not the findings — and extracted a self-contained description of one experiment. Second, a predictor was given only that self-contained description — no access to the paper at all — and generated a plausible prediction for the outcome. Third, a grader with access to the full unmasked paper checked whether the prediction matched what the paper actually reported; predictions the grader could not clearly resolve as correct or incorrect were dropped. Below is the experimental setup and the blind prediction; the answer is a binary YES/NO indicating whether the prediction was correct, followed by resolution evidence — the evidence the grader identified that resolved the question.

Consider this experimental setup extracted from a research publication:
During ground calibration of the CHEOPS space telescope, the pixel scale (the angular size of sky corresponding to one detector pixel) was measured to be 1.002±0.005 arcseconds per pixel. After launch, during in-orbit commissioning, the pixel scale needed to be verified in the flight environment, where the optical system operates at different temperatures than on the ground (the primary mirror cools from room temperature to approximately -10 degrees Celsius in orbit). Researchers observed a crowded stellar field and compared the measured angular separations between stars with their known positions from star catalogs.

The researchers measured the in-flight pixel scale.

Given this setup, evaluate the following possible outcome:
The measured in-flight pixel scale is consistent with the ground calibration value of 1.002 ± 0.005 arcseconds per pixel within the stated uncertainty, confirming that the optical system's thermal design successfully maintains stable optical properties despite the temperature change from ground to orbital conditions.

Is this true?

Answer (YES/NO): YES